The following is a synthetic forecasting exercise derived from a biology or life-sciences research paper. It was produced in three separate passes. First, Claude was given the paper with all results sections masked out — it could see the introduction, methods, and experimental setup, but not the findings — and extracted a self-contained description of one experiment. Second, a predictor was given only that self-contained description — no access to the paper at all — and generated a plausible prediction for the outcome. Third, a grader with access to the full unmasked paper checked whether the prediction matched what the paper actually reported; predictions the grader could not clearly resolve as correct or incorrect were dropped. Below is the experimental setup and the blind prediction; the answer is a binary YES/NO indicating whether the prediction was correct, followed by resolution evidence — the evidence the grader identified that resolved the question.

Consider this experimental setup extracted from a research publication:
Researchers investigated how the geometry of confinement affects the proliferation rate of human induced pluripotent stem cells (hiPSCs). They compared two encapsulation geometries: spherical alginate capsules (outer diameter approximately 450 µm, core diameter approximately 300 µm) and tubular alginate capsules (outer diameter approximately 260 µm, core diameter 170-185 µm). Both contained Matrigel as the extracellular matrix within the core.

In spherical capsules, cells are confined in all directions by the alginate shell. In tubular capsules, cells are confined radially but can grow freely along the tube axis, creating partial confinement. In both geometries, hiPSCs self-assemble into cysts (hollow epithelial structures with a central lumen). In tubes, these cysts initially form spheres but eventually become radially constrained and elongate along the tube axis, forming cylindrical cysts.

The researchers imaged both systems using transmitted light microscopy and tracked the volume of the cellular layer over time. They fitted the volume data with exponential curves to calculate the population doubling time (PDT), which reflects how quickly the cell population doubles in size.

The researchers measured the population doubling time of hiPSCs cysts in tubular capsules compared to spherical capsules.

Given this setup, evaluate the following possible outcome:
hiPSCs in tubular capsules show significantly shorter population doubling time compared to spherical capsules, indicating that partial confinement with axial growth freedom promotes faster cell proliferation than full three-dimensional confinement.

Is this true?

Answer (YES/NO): NO